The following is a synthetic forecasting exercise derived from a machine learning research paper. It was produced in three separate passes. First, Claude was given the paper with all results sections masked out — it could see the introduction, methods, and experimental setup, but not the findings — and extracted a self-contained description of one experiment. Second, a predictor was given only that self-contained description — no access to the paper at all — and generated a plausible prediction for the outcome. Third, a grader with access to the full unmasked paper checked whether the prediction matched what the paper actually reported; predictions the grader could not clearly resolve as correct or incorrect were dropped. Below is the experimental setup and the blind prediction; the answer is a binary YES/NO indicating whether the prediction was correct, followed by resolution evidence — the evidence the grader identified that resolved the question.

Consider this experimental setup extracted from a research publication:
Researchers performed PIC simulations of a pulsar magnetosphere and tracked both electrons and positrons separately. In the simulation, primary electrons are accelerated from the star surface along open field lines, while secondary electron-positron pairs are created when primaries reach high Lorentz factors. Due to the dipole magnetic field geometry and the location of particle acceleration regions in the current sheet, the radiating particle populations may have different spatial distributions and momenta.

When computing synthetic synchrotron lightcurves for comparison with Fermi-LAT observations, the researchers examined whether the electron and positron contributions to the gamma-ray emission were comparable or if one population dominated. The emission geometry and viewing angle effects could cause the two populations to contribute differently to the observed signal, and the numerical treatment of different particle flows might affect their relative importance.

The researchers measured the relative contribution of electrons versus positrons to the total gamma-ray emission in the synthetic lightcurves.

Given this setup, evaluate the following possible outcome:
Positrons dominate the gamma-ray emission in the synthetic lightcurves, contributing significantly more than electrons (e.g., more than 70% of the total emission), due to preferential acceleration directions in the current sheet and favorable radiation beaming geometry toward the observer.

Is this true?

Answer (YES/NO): NO